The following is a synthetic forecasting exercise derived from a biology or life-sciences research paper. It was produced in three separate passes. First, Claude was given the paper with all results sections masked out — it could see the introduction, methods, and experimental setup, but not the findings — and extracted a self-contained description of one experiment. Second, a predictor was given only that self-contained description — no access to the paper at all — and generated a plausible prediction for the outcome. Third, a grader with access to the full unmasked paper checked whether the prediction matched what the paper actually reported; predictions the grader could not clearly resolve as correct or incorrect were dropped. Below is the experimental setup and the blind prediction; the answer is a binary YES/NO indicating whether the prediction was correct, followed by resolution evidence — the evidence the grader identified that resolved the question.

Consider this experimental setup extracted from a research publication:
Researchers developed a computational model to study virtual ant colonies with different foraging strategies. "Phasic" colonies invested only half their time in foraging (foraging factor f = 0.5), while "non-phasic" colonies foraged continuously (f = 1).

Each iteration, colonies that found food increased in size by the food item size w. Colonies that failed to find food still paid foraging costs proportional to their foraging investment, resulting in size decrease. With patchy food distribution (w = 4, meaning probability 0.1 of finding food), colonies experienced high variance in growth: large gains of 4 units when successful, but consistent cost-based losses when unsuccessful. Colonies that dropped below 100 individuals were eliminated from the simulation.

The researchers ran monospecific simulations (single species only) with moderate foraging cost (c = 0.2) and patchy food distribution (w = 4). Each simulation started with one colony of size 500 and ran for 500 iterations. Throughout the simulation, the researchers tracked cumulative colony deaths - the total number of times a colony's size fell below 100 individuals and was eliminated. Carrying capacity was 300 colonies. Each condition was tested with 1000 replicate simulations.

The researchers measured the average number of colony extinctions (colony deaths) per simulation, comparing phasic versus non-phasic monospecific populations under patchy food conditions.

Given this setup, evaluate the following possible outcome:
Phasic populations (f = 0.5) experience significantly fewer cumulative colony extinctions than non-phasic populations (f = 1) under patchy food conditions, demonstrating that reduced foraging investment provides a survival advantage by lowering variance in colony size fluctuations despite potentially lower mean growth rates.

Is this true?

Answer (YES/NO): YES